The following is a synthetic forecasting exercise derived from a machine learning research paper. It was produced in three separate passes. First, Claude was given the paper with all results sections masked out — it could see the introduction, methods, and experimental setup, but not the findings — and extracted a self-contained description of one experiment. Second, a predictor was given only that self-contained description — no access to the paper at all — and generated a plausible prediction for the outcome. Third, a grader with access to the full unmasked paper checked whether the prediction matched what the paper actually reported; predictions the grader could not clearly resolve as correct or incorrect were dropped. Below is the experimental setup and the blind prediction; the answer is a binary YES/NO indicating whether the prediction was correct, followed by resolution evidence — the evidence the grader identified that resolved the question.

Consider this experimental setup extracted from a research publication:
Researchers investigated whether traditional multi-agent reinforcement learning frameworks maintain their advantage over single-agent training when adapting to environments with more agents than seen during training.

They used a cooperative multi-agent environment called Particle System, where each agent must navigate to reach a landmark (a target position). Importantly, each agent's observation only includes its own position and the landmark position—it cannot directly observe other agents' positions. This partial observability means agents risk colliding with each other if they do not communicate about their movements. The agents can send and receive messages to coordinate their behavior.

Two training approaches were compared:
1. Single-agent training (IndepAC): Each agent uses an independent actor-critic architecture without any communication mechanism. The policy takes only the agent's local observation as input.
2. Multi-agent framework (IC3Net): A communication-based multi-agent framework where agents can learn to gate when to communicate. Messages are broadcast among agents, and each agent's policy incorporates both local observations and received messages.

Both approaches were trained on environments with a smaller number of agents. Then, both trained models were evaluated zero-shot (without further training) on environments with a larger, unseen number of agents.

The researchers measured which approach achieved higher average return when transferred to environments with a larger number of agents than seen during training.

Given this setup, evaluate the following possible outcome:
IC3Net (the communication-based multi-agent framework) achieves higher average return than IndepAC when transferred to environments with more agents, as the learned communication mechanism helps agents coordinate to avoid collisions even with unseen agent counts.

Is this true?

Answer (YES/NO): NO